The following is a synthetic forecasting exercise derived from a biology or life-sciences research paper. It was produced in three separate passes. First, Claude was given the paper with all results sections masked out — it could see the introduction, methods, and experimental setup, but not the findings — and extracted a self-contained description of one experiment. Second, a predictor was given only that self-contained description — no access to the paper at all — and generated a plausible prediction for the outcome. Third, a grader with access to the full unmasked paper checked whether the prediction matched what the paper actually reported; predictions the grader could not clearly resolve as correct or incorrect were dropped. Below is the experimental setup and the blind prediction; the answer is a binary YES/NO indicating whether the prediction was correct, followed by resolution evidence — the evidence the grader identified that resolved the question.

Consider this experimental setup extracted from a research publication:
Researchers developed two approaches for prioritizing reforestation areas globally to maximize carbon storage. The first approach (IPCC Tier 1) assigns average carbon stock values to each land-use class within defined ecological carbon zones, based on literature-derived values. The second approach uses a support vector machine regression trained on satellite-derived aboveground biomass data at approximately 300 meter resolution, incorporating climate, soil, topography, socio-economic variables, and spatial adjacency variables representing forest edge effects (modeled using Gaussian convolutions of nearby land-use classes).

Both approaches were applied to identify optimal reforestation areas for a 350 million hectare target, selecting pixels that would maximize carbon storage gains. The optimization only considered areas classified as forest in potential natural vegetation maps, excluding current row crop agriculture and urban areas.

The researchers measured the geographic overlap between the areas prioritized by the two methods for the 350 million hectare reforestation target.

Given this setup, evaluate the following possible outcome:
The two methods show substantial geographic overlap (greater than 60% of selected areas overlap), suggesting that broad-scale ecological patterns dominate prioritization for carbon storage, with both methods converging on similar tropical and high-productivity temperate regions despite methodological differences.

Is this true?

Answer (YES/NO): NO